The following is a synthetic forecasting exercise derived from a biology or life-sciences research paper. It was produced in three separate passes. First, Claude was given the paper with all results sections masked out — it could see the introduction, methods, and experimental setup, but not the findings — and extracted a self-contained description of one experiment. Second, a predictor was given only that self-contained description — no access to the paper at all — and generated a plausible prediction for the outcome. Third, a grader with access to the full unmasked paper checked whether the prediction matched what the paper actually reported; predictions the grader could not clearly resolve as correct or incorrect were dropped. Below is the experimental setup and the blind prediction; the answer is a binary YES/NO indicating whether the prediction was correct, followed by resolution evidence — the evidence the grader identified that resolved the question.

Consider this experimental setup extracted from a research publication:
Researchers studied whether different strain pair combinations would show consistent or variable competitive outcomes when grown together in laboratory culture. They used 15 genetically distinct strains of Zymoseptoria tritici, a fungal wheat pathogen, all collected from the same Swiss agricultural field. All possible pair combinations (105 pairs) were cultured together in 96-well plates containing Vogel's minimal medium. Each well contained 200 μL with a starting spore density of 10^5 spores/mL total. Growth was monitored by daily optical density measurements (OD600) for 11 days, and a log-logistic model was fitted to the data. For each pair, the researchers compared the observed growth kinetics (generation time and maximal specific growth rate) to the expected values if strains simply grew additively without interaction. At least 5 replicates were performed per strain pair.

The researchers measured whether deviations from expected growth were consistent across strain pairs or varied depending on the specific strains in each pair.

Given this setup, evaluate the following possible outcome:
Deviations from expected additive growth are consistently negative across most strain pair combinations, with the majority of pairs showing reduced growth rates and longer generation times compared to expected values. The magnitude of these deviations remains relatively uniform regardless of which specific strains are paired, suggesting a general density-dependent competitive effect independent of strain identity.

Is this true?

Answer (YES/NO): NO